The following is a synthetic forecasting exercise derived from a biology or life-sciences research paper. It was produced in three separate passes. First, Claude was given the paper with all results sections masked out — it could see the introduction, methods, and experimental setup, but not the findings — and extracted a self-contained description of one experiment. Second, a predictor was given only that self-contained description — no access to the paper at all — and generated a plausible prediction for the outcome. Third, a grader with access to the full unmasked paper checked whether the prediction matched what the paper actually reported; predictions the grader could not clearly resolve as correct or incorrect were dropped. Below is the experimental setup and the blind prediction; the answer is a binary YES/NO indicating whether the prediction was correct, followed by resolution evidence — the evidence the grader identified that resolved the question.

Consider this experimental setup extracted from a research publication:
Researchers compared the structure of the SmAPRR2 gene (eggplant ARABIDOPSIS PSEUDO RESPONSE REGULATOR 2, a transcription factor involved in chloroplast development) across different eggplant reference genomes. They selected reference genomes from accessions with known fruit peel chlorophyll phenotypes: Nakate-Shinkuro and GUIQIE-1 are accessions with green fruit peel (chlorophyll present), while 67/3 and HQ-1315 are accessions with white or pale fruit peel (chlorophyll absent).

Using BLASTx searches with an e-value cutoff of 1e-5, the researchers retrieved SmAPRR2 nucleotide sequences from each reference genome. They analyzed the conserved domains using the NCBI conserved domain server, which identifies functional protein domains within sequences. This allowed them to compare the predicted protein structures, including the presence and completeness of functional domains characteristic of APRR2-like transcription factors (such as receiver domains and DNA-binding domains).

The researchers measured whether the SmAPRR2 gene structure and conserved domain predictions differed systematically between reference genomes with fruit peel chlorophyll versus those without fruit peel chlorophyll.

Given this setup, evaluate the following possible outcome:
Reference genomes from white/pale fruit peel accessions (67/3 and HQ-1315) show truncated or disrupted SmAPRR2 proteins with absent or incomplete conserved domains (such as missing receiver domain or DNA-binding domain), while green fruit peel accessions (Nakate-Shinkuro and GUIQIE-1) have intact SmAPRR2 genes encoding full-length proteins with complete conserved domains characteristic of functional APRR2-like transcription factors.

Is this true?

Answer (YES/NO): YES